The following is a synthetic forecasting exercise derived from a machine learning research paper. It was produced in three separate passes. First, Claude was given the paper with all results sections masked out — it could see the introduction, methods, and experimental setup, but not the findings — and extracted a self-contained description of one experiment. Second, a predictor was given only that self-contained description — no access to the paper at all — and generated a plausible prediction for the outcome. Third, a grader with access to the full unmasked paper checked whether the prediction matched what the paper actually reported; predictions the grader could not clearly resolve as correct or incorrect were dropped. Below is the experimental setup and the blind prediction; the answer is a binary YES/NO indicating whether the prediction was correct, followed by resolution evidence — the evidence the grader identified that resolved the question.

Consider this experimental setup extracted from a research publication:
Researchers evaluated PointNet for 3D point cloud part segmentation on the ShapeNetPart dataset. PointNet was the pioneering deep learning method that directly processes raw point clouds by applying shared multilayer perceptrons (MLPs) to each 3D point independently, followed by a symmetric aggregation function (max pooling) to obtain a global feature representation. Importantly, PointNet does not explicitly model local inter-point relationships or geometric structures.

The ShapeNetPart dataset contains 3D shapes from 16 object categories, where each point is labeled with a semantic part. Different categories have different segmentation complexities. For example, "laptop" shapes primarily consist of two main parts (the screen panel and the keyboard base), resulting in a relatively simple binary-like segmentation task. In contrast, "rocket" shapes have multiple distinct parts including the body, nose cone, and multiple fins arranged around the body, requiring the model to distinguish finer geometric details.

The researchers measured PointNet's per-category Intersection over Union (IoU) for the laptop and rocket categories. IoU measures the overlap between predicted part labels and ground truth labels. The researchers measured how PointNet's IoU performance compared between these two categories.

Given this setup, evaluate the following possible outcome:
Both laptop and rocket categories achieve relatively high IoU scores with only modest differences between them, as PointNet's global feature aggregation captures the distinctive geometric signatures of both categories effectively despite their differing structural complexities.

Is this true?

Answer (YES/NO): NO